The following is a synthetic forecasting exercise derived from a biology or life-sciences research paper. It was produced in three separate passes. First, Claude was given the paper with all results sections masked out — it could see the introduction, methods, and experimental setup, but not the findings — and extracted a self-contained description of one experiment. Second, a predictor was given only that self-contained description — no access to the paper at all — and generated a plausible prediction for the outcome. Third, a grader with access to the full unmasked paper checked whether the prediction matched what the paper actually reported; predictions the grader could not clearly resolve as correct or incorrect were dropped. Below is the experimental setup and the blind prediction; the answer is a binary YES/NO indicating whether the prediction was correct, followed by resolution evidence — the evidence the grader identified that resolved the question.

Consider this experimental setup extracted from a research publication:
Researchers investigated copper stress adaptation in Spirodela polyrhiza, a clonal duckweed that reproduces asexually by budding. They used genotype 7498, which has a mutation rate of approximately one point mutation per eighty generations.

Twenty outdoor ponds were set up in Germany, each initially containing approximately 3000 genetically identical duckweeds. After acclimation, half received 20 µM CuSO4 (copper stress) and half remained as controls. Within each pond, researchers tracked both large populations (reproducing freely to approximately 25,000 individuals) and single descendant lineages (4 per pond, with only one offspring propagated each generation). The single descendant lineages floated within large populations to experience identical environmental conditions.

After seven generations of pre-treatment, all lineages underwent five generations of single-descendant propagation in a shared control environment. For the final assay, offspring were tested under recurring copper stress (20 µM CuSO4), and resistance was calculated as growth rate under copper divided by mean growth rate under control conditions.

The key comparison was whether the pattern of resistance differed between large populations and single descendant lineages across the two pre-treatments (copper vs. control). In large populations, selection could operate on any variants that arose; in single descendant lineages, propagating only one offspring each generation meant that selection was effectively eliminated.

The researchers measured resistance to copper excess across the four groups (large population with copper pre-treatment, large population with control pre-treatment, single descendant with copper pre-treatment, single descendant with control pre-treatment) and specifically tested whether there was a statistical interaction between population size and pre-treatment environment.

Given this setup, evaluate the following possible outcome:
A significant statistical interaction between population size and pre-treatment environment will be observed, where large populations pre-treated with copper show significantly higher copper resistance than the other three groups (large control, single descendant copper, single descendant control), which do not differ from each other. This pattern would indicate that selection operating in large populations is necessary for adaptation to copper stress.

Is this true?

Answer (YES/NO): NO